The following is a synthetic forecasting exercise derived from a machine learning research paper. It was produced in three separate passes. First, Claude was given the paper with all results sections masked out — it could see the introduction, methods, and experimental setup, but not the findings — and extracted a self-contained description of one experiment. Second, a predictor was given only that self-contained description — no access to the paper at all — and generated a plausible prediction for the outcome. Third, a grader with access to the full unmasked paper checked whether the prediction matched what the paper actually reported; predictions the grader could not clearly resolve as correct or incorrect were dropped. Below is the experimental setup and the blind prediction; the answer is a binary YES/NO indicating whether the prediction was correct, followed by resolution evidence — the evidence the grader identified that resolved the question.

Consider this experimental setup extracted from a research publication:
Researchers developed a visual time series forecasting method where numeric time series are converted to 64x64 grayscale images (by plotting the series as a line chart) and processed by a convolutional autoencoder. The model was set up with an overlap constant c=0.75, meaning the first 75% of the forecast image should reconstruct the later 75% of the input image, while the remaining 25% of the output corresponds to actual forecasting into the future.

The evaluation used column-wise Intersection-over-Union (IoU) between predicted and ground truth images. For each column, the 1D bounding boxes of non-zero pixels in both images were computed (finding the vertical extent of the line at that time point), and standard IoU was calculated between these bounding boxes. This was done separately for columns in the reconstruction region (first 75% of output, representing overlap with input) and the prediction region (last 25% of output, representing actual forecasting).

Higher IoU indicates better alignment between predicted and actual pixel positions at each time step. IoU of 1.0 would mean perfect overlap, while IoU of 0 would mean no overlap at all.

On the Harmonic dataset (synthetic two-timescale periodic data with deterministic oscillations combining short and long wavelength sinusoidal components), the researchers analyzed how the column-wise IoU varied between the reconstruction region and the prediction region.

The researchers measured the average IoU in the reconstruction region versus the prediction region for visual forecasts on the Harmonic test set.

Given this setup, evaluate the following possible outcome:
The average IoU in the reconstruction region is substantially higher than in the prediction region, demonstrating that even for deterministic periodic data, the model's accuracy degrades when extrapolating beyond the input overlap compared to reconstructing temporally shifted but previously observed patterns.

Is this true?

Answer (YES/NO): YES